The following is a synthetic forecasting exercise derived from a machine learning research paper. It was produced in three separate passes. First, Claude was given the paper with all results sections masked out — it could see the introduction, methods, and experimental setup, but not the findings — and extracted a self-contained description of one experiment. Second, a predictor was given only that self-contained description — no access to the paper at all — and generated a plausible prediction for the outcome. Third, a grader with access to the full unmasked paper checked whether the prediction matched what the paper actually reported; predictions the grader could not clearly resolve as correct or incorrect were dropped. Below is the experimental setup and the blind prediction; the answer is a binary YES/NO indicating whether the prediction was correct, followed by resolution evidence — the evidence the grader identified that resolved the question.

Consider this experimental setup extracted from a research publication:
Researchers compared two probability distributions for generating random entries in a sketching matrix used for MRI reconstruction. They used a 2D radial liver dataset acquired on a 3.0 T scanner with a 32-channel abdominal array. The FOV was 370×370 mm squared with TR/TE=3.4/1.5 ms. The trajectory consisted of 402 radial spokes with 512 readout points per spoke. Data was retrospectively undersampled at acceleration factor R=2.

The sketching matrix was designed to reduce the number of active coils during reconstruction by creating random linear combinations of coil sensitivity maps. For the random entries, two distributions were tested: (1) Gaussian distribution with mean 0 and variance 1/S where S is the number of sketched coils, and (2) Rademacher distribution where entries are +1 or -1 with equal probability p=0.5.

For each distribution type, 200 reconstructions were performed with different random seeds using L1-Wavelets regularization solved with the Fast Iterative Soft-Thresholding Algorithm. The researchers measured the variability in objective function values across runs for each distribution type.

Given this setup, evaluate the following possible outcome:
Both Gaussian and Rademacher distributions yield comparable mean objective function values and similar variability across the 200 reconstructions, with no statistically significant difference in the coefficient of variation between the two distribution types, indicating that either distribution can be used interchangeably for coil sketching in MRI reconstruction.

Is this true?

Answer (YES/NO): NO